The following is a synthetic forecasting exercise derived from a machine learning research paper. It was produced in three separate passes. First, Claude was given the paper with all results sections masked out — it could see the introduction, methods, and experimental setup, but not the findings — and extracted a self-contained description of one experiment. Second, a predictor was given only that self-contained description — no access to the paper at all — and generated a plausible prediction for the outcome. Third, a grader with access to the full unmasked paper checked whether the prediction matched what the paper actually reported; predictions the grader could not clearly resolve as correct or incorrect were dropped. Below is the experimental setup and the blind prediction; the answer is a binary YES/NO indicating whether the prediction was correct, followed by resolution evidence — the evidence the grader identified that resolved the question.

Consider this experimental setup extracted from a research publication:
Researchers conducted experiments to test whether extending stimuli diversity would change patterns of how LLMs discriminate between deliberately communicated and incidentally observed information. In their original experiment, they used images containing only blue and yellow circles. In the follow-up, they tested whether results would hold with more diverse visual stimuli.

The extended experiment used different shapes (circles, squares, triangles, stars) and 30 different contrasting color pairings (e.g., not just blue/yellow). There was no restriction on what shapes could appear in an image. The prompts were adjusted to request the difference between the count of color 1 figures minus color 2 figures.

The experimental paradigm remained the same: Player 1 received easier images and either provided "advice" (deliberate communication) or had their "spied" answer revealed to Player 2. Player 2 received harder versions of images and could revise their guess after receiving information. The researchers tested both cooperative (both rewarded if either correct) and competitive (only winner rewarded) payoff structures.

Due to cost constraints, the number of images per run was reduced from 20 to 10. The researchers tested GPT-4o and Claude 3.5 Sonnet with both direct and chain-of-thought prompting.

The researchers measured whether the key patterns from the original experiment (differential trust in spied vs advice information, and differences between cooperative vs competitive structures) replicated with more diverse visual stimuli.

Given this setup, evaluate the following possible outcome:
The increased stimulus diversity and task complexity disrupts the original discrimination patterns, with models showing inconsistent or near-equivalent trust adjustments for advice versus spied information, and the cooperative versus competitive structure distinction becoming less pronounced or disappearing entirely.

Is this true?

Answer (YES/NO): NO